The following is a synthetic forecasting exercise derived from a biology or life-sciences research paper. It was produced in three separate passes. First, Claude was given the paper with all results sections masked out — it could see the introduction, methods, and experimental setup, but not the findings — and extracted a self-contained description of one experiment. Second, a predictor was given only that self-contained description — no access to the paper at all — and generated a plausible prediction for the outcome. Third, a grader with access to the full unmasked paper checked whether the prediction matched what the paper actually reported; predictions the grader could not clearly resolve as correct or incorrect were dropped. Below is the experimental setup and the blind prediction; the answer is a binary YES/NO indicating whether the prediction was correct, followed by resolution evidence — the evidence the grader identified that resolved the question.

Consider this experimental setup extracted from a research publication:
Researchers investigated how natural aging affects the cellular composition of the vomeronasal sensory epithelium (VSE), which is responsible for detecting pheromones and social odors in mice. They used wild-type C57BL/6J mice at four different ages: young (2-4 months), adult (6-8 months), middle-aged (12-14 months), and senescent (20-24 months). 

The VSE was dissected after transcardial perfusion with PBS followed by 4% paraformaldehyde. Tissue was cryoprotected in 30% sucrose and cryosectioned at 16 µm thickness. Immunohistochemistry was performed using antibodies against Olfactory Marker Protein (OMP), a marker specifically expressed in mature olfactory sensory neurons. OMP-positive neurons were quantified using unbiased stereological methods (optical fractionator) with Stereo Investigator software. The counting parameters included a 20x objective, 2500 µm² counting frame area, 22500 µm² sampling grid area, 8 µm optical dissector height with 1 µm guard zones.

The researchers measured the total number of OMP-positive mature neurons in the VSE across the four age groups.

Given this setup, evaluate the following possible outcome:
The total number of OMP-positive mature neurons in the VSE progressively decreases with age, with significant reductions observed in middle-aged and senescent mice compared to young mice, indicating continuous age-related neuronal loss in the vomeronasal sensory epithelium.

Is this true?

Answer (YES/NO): NO